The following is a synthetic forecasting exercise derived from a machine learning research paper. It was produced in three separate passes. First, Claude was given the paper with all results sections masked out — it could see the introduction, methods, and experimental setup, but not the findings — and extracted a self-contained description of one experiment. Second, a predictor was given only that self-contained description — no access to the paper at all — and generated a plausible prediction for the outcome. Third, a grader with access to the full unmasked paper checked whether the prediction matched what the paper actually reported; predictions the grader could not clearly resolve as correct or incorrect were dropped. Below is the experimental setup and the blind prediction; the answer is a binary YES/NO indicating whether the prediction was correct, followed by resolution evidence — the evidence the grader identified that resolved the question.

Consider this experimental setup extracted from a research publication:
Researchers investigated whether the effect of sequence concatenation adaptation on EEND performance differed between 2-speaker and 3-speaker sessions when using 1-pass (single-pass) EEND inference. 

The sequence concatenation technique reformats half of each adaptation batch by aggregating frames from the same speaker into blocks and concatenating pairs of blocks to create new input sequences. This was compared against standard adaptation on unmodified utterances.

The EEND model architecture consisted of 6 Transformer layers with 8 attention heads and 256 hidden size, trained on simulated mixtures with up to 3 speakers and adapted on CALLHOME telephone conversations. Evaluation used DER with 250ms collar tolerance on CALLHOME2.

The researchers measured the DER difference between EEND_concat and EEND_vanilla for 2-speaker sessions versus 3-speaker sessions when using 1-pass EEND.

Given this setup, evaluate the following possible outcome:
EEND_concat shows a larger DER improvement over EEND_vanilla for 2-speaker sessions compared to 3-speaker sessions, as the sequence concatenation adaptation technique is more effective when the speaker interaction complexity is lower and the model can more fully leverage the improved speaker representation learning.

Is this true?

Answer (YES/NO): YES